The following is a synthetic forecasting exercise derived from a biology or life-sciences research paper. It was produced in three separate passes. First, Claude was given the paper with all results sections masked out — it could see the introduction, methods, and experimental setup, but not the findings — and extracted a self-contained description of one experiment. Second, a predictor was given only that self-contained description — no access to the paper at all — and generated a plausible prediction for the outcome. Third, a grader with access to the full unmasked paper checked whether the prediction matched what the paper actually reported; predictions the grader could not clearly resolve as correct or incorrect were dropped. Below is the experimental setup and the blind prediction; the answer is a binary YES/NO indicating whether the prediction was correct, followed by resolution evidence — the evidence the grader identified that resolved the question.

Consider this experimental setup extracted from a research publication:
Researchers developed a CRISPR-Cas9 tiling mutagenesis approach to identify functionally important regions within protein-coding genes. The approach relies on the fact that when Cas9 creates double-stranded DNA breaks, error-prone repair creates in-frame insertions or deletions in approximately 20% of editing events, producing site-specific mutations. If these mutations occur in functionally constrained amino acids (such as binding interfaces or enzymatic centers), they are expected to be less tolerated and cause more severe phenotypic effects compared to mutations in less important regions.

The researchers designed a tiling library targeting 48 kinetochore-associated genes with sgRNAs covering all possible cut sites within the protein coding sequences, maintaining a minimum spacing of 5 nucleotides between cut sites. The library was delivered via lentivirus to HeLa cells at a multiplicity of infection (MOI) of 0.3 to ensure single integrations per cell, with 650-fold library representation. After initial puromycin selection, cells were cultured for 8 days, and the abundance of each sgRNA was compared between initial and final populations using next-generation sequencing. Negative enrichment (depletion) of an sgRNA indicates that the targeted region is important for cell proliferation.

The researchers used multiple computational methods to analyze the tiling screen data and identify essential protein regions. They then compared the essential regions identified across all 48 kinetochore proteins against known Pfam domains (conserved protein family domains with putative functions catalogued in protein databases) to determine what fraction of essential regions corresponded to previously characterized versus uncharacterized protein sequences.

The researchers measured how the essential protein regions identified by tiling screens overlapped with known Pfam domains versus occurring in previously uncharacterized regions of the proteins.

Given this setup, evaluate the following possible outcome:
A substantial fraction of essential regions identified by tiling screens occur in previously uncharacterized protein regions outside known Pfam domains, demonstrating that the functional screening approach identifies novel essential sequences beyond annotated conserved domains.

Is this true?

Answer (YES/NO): YES